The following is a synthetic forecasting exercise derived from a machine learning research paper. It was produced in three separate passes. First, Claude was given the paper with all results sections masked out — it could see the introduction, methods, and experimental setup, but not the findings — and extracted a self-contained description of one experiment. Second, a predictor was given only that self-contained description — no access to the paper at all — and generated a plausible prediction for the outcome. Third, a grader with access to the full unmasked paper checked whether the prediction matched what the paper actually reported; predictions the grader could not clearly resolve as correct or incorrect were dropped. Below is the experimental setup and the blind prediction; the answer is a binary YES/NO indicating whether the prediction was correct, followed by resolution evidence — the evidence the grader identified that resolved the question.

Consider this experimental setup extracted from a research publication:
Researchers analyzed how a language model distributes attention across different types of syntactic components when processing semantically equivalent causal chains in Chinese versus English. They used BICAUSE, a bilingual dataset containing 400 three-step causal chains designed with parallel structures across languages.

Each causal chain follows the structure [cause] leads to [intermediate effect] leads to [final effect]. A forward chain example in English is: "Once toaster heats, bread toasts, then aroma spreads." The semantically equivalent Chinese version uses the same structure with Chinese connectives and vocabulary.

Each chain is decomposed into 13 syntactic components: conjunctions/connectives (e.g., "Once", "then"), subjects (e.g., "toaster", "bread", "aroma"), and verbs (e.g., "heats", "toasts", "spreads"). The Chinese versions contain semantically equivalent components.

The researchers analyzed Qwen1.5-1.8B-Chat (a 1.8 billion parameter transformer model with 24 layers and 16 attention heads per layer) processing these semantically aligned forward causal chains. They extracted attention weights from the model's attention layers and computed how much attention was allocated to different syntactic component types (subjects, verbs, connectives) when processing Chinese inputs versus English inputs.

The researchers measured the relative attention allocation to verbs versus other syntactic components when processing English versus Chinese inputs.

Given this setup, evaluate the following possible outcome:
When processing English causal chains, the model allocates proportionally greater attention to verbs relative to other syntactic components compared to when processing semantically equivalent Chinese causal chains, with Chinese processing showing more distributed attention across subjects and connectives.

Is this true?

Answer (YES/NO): YES